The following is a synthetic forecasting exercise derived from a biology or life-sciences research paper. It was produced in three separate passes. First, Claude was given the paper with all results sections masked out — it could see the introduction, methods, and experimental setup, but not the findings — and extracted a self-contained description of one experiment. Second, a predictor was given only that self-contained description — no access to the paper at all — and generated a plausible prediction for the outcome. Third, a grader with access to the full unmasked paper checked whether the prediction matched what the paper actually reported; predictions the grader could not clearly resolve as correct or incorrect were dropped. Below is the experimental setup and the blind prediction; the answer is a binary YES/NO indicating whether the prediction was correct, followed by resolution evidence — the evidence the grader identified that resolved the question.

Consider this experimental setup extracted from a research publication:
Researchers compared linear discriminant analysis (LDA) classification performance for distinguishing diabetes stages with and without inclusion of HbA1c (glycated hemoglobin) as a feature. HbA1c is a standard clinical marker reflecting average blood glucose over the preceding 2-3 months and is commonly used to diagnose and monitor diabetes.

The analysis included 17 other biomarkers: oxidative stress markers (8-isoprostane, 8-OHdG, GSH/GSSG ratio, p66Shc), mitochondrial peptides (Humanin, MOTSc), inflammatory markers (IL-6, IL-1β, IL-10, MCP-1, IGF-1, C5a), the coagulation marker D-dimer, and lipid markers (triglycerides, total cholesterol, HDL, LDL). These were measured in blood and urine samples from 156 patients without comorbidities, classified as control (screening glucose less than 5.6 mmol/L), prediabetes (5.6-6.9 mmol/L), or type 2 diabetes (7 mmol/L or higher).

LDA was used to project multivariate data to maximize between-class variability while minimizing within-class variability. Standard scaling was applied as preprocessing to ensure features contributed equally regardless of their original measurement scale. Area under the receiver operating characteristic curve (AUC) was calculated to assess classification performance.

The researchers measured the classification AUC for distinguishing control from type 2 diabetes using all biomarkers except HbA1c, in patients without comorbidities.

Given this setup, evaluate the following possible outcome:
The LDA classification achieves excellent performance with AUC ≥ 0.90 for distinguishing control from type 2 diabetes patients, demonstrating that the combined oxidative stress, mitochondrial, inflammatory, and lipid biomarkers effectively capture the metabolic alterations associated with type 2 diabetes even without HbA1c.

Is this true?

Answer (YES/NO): YES